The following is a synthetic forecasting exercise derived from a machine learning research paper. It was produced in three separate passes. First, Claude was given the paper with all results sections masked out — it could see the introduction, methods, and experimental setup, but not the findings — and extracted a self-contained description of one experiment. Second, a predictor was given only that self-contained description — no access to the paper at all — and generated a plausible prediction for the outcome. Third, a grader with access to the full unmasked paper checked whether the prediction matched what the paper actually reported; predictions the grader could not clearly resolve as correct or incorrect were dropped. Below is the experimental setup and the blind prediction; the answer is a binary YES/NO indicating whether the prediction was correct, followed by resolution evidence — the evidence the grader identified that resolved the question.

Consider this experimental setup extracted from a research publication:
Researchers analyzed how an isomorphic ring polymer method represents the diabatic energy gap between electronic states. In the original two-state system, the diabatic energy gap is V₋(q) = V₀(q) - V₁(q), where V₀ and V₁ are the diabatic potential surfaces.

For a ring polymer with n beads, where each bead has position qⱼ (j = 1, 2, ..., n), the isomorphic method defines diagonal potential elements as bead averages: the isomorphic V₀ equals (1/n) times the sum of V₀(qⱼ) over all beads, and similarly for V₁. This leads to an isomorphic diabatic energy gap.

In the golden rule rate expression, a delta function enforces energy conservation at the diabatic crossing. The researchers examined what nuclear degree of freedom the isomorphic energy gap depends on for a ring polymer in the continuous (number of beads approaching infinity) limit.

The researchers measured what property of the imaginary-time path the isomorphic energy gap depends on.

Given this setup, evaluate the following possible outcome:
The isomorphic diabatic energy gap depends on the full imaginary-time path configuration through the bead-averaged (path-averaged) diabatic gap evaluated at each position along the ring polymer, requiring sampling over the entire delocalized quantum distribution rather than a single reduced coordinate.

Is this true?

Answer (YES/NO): NO